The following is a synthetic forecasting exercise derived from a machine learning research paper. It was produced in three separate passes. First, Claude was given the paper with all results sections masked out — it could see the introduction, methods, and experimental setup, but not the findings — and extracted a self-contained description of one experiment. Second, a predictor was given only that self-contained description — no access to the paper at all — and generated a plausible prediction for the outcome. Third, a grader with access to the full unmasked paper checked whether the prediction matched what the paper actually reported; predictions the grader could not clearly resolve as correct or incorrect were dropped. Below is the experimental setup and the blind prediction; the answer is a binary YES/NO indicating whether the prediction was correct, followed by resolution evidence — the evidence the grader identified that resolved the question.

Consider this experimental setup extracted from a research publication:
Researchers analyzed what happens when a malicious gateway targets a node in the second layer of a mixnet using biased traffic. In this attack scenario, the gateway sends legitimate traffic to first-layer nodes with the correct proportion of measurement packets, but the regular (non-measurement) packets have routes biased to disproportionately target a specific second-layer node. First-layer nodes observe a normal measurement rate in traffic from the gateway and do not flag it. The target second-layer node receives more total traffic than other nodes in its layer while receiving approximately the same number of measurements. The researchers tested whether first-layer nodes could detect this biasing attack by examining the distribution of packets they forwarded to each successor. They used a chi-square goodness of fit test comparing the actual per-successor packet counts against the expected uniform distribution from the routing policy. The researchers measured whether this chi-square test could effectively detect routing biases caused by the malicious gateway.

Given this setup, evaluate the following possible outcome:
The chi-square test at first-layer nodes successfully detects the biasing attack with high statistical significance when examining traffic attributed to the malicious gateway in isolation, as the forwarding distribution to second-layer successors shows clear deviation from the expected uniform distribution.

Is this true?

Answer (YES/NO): YES